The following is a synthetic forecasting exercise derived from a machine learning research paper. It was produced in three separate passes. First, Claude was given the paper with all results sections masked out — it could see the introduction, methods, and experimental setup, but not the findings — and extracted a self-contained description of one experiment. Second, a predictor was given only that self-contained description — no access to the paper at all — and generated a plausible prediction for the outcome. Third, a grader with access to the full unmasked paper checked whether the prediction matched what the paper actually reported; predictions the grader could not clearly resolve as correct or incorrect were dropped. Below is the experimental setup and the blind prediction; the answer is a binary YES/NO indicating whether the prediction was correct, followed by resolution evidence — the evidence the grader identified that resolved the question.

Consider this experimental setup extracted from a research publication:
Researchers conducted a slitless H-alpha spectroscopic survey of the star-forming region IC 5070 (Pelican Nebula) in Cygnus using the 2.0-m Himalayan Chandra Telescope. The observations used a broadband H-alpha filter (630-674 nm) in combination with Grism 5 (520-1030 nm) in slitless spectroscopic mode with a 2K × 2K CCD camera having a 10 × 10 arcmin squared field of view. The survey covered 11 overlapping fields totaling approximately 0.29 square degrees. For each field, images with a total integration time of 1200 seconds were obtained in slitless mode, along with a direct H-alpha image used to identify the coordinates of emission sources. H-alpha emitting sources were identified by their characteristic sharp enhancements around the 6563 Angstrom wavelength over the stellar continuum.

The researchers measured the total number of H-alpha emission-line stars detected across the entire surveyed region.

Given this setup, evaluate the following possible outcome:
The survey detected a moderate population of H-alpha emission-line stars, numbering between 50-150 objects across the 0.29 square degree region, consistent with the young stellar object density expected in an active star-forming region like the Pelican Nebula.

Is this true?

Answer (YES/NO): YES